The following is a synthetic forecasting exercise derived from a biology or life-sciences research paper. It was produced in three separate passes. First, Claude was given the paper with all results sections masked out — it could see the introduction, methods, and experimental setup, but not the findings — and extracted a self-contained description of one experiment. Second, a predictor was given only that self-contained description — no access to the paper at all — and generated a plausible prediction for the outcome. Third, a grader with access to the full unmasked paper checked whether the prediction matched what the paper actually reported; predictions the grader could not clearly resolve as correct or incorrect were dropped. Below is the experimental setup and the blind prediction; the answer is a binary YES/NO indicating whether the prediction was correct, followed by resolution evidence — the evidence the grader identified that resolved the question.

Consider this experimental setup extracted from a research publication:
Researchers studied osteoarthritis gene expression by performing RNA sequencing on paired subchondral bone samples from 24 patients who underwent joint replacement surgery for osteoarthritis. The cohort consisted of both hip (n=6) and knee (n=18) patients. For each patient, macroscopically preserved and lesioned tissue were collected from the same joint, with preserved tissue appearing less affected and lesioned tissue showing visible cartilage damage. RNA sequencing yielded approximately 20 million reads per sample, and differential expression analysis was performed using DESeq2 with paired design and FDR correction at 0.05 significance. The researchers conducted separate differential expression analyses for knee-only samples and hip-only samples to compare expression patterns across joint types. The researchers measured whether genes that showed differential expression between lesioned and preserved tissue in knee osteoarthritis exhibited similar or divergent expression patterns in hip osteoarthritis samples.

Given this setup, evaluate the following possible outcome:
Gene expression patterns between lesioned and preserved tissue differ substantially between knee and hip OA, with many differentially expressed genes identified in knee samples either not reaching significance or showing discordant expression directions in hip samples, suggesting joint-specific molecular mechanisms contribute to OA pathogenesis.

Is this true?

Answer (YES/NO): YES